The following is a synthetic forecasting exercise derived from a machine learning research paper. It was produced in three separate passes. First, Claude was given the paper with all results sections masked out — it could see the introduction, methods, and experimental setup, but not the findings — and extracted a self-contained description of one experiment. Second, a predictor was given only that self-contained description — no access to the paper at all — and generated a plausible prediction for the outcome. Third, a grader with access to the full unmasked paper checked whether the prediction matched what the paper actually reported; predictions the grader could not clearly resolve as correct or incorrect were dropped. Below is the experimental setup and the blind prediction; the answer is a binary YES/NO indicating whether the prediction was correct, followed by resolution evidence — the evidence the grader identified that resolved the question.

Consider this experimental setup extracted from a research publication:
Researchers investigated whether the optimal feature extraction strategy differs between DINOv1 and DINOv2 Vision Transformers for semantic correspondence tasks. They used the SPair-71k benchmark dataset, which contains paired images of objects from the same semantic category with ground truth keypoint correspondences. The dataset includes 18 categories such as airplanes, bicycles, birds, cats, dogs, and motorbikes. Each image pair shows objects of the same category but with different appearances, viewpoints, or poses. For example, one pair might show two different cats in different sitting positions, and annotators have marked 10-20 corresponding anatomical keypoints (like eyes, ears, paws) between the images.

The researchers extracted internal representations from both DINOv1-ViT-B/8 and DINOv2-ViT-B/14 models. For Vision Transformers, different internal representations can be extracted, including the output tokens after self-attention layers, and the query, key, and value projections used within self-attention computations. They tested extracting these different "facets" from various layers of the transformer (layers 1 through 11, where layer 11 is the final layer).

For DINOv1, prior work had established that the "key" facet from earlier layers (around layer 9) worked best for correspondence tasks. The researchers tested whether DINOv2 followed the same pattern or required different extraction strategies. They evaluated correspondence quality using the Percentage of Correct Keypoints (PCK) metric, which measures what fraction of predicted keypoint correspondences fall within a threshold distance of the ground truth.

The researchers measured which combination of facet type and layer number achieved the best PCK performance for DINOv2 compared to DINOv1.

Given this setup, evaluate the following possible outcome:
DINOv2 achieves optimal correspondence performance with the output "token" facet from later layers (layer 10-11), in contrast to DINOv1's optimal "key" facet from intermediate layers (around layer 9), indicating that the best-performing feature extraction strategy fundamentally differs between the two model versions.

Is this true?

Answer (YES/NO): YES